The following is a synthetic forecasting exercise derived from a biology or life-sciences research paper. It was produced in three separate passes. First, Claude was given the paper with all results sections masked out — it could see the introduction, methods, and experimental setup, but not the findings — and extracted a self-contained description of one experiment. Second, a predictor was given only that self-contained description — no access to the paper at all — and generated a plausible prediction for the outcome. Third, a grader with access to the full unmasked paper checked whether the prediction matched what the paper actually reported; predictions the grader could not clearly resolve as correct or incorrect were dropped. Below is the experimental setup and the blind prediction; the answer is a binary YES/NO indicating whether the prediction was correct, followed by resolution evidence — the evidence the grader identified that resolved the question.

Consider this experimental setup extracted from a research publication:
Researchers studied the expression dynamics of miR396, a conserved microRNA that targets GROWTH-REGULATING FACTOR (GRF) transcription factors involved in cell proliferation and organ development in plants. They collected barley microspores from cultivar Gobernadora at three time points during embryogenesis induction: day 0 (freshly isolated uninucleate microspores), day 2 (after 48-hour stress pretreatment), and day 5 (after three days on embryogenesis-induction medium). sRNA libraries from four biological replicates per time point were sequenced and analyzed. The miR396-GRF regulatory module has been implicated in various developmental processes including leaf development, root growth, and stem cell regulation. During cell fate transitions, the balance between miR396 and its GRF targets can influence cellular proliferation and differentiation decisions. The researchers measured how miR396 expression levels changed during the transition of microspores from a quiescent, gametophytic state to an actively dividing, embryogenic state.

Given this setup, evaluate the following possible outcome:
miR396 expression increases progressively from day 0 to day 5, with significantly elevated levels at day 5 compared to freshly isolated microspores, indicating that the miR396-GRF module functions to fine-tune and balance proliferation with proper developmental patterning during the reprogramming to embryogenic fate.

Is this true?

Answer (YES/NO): NO